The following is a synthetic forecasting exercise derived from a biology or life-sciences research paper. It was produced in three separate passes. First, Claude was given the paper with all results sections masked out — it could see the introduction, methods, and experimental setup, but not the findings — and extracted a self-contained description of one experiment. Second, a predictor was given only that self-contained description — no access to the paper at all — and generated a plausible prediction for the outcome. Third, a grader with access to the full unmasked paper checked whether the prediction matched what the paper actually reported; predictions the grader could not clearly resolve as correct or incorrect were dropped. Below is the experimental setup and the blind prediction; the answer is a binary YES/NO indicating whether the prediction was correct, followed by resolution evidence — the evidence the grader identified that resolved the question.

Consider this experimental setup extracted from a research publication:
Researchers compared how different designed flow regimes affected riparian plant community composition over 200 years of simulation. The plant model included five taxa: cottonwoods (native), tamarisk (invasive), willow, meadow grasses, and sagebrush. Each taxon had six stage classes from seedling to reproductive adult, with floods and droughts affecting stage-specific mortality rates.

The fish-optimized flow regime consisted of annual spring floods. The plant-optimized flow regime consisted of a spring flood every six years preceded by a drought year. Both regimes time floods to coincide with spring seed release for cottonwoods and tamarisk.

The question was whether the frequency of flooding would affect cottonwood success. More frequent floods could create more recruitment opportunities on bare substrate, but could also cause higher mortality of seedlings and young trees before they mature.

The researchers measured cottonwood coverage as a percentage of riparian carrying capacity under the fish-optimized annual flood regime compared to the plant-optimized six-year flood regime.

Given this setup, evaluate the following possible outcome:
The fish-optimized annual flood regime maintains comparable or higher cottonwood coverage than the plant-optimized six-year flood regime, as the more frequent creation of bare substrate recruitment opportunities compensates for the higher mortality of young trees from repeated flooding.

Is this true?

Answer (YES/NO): NO